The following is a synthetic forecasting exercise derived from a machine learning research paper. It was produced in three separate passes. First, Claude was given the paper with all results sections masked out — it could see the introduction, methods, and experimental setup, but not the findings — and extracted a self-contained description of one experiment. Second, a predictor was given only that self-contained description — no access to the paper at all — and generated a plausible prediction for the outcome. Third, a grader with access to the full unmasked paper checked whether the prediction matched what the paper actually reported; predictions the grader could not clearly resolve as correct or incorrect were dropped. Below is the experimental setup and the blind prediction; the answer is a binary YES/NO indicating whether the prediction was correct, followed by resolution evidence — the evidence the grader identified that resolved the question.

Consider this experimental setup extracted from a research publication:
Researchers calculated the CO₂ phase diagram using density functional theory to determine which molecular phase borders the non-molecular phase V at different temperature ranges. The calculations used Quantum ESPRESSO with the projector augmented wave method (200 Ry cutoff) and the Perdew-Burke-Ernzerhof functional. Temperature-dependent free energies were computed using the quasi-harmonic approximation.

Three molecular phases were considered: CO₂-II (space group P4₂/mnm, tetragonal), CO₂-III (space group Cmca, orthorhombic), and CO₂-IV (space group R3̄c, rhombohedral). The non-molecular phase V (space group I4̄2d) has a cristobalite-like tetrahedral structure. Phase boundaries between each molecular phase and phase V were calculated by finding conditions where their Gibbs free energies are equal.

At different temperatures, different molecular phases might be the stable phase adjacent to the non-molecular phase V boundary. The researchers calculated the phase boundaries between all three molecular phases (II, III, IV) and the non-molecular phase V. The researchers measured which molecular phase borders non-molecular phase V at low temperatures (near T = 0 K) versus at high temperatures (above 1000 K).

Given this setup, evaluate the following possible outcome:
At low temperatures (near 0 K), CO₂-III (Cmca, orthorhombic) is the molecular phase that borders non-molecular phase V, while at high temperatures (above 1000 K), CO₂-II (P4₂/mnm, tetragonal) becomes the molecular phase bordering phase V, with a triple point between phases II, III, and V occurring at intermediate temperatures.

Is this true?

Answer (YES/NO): NO